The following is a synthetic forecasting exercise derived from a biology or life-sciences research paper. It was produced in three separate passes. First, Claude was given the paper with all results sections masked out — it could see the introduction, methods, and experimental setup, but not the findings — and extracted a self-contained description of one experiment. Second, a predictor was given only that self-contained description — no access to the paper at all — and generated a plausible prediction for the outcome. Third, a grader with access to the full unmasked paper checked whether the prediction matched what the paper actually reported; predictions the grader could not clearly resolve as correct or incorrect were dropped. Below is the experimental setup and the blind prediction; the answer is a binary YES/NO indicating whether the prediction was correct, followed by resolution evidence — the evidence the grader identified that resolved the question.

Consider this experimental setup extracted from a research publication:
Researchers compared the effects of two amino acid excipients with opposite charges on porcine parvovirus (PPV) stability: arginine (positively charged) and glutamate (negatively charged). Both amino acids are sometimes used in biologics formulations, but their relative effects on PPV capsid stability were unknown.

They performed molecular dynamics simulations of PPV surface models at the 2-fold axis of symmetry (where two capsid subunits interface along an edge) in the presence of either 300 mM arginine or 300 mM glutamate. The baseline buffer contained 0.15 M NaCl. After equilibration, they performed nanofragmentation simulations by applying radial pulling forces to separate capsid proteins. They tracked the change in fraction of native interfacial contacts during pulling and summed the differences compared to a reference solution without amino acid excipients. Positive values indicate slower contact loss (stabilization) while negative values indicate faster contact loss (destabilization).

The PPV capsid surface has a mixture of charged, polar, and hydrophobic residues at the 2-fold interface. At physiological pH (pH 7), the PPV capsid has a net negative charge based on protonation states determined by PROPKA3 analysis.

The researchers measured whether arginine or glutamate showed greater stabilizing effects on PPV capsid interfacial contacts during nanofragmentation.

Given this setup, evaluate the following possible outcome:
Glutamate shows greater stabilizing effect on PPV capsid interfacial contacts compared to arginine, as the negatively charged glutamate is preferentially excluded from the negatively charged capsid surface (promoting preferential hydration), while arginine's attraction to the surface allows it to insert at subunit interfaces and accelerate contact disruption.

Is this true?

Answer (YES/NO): YES